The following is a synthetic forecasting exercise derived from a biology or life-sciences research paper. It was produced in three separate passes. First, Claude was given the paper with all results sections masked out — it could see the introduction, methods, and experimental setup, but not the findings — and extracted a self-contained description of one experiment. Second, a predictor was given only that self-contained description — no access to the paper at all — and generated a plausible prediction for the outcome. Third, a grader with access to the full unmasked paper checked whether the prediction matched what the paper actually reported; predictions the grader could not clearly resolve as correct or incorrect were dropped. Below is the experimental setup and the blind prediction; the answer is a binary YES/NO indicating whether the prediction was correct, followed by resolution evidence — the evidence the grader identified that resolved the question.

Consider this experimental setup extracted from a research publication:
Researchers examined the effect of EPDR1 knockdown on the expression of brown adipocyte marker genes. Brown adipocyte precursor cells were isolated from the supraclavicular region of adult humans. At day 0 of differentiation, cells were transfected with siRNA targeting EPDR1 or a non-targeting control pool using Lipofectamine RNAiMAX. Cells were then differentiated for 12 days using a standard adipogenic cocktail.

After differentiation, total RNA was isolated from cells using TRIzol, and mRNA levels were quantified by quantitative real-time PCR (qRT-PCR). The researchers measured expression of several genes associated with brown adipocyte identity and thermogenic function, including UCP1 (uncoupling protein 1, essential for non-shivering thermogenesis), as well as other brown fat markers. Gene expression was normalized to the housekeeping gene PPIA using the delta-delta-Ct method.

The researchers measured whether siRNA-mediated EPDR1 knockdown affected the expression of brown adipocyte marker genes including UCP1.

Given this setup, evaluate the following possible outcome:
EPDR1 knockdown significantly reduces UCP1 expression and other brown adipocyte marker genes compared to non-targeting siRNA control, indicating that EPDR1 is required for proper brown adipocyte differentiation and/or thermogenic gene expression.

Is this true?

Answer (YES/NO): YES